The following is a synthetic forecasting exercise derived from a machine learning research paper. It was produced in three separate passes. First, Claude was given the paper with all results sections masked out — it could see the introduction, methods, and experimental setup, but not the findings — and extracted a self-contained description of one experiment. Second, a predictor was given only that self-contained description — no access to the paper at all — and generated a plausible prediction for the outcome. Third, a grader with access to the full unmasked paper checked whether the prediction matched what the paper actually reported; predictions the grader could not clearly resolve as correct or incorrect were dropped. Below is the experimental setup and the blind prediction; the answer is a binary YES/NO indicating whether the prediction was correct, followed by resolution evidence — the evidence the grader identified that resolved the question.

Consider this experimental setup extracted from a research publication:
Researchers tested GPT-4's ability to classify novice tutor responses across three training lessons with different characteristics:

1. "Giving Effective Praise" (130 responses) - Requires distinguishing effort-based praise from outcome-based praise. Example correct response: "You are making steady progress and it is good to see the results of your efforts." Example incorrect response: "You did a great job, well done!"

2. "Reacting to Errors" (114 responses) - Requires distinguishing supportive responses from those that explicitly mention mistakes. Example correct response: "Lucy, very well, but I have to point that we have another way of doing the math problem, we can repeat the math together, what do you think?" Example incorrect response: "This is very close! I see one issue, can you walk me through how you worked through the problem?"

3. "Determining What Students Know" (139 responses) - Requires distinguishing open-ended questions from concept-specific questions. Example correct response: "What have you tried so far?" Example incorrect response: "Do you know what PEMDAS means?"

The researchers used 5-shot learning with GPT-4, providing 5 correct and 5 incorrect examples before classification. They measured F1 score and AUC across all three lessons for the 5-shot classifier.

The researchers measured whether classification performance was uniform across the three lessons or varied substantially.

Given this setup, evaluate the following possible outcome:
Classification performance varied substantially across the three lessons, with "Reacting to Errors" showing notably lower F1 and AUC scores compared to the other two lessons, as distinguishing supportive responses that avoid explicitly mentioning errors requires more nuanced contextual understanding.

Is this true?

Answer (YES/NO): NO